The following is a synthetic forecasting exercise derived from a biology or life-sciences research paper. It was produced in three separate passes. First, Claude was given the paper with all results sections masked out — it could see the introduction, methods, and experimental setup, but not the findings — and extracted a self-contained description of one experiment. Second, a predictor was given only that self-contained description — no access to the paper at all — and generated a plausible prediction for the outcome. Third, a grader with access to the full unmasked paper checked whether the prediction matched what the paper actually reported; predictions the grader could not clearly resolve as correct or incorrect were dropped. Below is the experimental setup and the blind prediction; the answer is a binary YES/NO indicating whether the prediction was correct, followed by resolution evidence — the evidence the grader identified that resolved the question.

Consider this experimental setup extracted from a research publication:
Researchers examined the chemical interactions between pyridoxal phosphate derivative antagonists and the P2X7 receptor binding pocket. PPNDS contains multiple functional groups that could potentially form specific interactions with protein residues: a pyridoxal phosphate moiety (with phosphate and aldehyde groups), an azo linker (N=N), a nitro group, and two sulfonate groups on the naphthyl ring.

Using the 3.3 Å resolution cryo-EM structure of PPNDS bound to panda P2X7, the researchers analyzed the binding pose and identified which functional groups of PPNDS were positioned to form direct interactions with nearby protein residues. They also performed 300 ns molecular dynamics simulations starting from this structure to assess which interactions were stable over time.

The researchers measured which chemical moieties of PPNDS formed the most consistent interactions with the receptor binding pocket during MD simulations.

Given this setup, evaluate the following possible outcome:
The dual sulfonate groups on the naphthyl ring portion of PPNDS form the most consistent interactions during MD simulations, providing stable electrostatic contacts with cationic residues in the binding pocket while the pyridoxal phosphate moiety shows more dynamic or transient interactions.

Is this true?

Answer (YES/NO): NO